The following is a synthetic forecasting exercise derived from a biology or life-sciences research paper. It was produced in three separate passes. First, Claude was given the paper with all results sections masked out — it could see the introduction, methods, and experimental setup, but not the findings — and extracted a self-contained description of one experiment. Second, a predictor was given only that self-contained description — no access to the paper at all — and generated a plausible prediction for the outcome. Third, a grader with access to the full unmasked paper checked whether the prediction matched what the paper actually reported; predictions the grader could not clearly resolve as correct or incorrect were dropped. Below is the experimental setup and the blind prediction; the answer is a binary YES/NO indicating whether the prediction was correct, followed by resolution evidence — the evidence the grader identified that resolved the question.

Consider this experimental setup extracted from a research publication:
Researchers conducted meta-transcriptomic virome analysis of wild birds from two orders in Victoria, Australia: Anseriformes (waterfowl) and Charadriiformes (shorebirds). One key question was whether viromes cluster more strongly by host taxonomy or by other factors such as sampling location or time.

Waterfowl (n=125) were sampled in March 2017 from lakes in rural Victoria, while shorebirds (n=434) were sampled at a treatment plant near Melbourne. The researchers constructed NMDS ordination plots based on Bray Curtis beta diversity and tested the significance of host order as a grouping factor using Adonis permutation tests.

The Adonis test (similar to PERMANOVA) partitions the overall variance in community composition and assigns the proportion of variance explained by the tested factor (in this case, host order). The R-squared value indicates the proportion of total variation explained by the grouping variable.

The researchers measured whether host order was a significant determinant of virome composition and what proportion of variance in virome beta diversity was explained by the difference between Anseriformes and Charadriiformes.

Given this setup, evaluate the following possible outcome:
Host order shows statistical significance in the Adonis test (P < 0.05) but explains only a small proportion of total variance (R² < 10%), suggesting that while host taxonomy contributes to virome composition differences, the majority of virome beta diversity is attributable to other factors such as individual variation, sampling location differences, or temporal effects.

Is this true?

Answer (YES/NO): NO